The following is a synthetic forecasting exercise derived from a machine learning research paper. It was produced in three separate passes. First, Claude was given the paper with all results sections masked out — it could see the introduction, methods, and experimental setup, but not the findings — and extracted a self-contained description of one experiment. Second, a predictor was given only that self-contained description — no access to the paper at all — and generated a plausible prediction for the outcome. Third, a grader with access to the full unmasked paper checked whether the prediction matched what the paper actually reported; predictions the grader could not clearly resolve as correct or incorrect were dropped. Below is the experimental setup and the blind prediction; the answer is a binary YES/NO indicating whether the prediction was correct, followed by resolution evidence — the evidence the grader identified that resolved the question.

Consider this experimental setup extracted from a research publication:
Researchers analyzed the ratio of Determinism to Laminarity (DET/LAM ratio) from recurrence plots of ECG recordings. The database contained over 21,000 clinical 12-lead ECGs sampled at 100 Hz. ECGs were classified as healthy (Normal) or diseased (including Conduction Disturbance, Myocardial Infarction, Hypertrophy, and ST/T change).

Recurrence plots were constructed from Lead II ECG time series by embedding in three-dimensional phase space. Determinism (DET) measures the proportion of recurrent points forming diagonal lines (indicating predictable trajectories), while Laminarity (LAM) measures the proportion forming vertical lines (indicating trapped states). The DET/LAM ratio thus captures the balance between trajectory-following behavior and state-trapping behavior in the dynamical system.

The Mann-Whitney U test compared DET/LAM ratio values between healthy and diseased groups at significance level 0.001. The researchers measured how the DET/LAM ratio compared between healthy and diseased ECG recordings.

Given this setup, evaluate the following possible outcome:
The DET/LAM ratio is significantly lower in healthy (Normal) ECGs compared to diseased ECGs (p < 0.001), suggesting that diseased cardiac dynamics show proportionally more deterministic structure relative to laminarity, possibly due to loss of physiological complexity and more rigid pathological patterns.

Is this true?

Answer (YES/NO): NO